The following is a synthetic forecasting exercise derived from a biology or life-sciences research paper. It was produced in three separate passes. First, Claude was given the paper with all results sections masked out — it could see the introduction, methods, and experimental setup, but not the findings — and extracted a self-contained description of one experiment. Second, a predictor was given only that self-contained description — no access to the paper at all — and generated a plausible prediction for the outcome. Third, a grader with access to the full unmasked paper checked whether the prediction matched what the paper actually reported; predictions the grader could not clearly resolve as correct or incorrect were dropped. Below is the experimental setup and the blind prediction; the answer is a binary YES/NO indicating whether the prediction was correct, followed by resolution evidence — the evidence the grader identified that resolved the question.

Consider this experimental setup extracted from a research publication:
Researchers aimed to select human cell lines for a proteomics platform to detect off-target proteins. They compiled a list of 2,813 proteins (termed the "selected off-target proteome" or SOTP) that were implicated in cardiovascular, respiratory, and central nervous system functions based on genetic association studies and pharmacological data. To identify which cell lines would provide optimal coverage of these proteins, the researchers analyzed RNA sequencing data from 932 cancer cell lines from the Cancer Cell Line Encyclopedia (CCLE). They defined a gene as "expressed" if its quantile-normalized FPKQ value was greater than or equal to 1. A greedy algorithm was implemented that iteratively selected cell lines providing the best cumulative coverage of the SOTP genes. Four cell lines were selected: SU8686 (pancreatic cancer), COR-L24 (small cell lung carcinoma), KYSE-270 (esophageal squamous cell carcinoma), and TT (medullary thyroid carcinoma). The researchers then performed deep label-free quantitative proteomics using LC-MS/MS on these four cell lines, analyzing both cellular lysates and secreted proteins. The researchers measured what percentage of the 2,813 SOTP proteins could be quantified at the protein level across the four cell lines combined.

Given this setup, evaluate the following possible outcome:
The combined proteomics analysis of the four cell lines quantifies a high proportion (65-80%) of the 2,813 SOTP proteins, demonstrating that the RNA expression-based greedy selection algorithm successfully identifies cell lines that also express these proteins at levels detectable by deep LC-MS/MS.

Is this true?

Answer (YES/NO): YES